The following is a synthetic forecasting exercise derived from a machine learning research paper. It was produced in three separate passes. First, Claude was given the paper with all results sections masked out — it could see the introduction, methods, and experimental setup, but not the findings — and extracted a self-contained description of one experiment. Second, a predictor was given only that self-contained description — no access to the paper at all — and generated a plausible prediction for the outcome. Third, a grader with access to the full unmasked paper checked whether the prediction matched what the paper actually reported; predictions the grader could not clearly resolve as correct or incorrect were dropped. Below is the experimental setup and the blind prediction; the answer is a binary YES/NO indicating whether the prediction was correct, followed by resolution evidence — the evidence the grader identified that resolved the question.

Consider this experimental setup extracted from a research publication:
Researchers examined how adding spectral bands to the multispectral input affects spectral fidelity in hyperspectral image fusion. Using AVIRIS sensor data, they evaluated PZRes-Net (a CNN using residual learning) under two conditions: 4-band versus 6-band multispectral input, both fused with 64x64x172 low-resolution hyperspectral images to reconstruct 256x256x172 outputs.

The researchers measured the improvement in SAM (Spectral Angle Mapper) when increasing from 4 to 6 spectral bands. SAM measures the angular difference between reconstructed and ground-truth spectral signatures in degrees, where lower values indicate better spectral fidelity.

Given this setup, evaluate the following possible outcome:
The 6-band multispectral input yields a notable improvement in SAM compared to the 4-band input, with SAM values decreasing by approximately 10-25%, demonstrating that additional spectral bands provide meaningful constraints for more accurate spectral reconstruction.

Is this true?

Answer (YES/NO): YES